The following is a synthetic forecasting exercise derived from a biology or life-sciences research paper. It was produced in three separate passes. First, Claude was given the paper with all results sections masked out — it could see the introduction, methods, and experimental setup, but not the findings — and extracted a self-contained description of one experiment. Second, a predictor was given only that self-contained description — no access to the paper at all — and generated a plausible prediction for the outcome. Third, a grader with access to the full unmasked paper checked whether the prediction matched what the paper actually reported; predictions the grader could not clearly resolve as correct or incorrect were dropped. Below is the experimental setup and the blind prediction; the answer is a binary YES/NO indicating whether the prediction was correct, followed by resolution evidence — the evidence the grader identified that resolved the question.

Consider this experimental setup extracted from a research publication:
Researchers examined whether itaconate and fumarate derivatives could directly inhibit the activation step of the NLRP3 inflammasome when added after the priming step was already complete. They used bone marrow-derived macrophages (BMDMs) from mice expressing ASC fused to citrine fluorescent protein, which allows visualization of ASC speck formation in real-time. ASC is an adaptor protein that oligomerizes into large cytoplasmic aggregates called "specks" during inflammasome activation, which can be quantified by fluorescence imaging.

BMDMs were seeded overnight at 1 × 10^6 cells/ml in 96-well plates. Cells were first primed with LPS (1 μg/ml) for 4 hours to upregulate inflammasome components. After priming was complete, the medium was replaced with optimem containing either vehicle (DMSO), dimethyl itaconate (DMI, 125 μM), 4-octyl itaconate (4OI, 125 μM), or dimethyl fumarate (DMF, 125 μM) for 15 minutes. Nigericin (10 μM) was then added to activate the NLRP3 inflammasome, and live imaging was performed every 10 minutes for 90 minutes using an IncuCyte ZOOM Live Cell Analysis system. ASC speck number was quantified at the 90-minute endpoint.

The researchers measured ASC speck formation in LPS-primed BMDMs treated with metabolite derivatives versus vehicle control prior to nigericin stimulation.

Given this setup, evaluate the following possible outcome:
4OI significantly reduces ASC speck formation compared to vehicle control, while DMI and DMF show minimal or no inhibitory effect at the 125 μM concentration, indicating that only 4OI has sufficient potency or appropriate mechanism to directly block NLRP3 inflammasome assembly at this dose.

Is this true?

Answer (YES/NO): NO